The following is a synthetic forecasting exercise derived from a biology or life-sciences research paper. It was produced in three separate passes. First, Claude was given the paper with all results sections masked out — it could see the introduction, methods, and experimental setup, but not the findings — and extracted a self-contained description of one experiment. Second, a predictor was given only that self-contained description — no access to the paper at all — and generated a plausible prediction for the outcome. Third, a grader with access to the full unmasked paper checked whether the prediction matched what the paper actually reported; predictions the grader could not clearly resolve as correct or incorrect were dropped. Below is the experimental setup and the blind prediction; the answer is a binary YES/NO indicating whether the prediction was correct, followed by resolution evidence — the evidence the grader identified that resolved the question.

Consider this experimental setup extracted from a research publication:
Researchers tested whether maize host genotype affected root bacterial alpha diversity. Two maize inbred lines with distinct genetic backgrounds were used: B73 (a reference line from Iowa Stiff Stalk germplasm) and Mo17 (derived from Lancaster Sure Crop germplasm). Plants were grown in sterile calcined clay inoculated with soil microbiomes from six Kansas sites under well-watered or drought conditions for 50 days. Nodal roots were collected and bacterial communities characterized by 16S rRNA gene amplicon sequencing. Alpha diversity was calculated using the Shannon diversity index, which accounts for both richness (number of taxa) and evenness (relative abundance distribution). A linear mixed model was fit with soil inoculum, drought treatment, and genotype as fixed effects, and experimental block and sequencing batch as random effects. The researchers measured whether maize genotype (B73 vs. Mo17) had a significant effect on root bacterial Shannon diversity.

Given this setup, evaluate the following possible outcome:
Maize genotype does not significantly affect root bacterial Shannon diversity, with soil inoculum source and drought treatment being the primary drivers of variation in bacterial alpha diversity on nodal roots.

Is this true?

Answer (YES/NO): NO